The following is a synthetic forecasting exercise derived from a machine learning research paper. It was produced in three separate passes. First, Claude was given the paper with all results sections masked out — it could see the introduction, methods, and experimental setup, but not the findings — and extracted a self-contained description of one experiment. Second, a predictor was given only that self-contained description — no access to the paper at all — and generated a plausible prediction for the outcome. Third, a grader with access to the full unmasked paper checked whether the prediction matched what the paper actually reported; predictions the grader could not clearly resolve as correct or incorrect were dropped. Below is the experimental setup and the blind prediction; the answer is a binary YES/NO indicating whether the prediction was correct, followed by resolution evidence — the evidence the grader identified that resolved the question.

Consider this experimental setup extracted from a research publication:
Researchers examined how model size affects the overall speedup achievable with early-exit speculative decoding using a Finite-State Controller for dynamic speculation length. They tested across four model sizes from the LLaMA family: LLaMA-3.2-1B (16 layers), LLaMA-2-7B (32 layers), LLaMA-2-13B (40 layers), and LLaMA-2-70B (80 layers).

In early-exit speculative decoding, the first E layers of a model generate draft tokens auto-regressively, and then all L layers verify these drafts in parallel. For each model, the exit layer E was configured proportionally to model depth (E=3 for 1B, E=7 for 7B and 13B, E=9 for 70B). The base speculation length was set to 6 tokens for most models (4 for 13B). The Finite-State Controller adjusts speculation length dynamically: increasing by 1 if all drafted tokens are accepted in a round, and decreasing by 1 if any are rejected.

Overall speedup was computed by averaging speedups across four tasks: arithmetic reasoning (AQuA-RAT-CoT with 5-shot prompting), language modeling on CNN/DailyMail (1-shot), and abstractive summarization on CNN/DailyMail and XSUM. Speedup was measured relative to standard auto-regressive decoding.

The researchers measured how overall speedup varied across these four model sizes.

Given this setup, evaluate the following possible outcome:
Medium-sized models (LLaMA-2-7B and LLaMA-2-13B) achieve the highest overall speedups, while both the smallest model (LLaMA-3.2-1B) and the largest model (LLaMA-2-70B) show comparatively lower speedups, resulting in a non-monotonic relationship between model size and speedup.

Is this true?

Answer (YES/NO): NO